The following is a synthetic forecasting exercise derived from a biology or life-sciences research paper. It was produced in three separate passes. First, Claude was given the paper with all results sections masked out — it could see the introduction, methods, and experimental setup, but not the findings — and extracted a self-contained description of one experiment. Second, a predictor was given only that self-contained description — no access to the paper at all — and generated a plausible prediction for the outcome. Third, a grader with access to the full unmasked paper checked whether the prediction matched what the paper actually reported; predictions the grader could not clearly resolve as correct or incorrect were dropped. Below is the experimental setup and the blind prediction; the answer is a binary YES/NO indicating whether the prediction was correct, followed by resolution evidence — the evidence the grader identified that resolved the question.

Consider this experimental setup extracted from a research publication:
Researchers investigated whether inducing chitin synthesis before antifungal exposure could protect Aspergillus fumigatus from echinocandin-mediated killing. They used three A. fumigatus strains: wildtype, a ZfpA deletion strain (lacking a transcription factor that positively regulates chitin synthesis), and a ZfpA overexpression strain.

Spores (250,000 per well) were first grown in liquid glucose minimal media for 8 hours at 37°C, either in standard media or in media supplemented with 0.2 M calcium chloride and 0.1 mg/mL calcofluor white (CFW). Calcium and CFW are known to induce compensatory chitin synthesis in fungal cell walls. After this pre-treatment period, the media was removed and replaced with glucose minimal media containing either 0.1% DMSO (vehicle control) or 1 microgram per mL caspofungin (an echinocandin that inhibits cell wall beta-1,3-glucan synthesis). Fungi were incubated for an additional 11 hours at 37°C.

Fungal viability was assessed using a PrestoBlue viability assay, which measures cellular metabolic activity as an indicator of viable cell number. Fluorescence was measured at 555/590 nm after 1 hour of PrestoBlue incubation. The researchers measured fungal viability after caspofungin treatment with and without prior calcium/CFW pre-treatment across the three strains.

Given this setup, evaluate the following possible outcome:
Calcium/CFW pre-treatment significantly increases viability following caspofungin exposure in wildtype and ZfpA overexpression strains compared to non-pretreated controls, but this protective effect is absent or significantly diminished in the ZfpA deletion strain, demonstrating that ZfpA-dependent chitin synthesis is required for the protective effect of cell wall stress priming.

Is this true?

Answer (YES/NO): NO